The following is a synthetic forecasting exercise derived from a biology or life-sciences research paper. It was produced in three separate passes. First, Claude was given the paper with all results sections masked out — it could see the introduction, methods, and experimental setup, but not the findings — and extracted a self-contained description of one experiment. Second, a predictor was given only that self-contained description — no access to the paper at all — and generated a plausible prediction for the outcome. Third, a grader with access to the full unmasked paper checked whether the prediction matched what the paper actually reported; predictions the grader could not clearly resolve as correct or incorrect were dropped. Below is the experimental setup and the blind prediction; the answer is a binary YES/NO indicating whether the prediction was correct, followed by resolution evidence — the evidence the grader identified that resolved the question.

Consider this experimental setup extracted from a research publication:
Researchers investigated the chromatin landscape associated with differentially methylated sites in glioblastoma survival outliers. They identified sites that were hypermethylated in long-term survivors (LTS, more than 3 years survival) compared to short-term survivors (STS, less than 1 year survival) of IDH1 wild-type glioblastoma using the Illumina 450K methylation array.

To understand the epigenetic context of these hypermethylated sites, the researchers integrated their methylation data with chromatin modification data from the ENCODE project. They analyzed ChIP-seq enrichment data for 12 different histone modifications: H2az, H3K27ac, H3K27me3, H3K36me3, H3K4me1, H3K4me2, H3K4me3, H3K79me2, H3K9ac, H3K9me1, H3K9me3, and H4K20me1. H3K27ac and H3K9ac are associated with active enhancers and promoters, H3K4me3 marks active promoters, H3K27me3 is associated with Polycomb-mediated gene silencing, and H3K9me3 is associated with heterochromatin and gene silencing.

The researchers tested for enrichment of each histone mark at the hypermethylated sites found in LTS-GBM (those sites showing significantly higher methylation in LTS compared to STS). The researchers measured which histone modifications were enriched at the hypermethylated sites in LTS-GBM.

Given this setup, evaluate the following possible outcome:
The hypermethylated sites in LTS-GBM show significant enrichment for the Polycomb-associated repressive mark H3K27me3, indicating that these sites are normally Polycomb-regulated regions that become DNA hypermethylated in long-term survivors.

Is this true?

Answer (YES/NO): NO